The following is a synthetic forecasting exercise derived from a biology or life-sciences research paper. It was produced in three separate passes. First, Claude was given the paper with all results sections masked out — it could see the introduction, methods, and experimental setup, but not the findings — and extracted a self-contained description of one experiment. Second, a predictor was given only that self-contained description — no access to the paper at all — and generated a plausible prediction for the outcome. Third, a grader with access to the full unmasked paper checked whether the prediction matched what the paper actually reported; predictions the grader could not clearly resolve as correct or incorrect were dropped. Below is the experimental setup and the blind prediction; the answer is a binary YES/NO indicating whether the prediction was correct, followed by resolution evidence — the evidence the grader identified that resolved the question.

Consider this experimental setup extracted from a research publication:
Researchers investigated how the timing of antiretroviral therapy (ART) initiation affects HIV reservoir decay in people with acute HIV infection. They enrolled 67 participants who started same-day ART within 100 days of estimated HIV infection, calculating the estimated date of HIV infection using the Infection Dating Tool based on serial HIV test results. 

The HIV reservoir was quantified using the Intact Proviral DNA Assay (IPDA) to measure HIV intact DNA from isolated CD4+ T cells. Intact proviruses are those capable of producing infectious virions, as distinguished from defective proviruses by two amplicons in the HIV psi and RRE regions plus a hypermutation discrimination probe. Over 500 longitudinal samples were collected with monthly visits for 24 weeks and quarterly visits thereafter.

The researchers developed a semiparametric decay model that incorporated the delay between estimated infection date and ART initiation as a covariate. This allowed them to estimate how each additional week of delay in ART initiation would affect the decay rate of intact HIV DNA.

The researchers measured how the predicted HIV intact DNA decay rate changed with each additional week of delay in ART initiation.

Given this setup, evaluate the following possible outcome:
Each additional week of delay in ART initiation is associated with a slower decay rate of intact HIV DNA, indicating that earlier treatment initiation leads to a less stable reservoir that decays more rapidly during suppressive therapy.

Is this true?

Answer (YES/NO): YES